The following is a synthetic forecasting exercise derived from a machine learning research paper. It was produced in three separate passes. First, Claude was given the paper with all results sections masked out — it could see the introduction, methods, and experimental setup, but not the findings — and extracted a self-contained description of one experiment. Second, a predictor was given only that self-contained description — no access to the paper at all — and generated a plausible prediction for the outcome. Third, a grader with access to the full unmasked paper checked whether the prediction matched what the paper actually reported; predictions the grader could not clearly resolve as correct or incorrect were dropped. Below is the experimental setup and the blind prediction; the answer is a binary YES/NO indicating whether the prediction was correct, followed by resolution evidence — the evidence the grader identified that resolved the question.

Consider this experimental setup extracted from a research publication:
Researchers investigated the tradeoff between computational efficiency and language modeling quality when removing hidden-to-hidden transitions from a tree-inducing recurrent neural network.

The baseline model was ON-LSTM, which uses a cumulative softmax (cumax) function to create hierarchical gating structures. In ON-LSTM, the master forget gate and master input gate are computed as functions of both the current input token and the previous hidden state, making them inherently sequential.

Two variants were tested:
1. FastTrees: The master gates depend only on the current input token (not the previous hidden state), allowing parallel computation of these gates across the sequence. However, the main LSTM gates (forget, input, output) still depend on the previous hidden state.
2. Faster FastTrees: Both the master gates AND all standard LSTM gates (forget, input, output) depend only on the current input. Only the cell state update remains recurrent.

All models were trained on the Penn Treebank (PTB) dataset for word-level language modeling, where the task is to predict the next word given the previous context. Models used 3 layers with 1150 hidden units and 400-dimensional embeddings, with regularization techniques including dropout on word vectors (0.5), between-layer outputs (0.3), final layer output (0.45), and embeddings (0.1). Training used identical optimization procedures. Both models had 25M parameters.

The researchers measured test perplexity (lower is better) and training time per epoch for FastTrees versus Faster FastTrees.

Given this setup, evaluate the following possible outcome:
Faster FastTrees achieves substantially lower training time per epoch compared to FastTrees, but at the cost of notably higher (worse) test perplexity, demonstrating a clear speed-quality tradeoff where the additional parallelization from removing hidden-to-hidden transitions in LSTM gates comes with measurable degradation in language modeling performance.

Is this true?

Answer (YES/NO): YES